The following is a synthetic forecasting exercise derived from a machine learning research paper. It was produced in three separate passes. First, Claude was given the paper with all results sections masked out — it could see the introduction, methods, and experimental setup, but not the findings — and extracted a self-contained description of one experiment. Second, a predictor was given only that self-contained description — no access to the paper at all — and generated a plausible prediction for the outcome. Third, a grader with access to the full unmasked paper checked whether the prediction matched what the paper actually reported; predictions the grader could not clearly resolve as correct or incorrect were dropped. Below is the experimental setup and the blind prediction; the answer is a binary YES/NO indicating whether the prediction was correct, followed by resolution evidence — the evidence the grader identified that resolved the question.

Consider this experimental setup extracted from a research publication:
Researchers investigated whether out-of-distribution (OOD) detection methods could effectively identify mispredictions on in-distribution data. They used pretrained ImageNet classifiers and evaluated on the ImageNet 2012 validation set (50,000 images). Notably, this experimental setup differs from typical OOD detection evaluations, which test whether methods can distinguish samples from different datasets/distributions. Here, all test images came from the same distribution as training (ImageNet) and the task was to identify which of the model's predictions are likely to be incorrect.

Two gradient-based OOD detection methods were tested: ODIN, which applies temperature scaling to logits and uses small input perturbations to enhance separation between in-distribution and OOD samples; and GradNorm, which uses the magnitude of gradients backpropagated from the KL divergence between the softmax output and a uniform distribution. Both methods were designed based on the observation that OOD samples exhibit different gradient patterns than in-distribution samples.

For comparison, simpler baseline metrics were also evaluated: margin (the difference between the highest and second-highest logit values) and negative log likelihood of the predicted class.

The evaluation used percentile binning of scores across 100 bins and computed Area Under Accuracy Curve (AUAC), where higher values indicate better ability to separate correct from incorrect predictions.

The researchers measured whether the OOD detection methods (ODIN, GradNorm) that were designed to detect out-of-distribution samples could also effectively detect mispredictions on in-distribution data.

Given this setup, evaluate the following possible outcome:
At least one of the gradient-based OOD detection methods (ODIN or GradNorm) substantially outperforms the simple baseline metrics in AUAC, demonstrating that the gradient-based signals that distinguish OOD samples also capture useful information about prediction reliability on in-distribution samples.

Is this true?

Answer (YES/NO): NO